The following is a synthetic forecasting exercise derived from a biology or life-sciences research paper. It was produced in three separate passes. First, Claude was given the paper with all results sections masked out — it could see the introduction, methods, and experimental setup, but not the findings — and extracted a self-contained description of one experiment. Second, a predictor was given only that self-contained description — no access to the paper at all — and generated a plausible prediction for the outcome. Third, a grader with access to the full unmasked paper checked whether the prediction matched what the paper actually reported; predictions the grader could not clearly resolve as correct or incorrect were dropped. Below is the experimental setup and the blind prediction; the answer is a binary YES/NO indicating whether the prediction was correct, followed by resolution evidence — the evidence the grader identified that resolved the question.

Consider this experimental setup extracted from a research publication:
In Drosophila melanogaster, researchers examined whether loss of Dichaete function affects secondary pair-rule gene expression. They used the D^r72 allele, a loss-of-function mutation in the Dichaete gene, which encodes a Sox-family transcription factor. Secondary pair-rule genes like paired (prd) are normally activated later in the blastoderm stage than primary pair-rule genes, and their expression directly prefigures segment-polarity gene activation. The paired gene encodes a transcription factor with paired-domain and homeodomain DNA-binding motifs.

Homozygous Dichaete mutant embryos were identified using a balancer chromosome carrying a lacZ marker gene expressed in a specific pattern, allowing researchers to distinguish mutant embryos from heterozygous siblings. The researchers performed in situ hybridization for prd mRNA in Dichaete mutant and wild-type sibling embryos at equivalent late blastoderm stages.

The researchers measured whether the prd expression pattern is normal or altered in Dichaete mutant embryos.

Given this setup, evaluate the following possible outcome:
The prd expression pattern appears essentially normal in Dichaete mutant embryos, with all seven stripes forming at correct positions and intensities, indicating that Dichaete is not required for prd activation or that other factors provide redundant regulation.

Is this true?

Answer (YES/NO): NO